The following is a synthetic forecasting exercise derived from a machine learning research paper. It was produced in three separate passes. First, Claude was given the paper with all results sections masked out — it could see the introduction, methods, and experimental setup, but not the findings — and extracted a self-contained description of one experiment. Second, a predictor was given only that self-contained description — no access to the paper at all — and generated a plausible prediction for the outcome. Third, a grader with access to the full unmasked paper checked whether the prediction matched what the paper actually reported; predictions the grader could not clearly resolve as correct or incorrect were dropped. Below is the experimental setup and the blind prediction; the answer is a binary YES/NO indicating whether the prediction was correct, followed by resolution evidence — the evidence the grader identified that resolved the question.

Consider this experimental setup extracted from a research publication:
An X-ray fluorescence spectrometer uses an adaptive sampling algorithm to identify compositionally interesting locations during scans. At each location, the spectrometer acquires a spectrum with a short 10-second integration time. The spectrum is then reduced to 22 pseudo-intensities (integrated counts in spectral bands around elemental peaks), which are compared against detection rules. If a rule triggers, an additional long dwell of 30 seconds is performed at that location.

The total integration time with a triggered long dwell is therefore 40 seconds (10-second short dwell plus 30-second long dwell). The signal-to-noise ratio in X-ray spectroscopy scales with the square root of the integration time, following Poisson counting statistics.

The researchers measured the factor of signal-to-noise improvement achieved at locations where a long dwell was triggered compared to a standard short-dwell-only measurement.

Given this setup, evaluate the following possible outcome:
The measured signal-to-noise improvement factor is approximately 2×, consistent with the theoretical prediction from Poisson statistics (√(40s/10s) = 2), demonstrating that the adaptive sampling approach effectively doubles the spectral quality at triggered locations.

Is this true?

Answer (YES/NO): YES